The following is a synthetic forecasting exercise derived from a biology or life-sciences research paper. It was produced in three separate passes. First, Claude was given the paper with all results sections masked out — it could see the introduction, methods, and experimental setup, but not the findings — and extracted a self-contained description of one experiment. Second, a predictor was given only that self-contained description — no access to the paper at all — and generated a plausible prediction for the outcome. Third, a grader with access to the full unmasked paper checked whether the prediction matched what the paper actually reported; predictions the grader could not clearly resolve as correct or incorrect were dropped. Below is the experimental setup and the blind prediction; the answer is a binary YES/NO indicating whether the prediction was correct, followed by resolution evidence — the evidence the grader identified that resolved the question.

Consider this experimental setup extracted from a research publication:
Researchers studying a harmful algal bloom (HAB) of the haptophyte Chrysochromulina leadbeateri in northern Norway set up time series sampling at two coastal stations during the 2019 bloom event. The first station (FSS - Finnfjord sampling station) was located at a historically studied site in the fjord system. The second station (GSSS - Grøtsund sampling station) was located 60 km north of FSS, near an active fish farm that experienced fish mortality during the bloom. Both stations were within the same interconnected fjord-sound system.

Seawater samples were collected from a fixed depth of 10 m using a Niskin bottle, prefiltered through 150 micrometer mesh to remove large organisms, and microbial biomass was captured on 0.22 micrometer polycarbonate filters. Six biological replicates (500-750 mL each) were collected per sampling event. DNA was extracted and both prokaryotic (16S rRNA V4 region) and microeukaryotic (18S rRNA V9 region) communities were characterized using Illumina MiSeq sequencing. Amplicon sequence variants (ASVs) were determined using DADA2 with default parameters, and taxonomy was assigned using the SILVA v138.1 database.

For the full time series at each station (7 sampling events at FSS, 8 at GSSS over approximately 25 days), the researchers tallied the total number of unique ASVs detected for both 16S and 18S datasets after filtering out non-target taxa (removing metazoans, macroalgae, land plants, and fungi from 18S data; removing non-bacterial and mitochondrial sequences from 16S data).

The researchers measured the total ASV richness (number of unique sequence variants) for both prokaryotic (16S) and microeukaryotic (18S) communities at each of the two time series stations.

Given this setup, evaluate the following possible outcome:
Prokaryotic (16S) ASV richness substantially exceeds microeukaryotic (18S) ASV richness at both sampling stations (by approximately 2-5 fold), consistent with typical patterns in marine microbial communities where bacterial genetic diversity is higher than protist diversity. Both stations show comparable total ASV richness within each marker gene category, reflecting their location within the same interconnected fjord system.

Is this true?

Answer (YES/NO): NO